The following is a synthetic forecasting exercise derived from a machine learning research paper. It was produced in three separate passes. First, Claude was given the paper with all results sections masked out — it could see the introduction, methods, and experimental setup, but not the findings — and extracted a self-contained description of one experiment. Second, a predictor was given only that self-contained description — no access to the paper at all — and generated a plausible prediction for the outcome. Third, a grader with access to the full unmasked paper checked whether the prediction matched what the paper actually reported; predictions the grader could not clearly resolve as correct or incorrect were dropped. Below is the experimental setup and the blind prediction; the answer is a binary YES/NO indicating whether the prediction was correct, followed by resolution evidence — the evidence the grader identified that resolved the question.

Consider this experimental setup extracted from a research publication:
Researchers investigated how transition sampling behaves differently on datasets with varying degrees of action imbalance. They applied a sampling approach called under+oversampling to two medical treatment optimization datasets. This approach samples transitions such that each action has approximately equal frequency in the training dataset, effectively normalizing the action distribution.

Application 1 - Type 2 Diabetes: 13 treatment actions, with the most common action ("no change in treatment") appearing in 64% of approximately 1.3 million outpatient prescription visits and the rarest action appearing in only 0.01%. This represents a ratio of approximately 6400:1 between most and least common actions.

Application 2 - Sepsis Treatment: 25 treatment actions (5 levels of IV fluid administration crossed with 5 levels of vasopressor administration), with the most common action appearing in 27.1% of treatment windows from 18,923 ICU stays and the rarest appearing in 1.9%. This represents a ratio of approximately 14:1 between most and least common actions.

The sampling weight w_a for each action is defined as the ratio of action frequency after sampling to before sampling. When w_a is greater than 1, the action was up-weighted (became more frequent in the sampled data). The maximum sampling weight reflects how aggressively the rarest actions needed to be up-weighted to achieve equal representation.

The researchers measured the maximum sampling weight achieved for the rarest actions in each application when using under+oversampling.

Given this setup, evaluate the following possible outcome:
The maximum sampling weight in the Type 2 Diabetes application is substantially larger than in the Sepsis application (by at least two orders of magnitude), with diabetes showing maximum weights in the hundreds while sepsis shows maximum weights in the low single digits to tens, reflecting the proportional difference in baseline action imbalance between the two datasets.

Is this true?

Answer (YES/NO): NO